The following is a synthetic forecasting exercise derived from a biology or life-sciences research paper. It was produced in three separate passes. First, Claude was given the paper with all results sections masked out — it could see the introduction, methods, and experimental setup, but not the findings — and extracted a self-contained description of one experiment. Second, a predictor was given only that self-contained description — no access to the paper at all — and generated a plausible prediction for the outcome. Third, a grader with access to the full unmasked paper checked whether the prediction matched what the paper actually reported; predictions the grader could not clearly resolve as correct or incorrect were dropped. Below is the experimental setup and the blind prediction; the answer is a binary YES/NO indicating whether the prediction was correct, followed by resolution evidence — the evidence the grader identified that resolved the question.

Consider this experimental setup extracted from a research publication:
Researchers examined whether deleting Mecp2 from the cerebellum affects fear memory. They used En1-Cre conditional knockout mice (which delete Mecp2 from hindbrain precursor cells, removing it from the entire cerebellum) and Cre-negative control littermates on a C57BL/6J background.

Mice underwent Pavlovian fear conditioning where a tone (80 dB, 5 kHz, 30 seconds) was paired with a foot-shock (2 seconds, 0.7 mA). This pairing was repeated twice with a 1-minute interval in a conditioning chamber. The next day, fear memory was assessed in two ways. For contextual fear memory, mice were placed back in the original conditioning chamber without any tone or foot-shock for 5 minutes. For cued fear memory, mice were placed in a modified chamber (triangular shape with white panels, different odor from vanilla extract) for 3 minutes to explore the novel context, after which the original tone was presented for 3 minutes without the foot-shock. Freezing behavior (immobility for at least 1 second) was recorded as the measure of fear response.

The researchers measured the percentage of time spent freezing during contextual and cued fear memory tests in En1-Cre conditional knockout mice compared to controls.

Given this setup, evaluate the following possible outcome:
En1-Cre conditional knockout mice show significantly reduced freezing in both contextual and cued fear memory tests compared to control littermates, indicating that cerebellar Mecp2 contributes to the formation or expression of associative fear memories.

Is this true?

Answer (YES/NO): NO